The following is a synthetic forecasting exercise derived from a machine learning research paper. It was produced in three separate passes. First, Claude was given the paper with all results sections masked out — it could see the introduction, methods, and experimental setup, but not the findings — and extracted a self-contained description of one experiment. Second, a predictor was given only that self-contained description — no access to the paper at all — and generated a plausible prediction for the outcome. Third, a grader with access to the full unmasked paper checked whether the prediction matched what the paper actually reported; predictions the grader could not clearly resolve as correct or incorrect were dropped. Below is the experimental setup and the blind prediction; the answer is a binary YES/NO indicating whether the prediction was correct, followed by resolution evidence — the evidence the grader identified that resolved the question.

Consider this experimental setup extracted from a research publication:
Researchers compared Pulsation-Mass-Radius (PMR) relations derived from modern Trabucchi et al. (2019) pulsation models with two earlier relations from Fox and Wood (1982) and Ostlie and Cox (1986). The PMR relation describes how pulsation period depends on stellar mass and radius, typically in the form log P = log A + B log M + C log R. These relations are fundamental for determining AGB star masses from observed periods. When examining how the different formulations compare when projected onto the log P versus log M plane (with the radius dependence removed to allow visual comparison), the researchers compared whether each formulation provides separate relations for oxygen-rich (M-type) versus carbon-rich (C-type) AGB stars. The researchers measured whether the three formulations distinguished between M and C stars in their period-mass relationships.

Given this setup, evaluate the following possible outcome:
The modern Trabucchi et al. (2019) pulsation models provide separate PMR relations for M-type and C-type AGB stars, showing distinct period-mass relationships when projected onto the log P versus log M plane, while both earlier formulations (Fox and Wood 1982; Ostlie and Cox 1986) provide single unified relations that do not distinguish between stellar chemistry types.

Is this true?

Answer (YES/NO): YES